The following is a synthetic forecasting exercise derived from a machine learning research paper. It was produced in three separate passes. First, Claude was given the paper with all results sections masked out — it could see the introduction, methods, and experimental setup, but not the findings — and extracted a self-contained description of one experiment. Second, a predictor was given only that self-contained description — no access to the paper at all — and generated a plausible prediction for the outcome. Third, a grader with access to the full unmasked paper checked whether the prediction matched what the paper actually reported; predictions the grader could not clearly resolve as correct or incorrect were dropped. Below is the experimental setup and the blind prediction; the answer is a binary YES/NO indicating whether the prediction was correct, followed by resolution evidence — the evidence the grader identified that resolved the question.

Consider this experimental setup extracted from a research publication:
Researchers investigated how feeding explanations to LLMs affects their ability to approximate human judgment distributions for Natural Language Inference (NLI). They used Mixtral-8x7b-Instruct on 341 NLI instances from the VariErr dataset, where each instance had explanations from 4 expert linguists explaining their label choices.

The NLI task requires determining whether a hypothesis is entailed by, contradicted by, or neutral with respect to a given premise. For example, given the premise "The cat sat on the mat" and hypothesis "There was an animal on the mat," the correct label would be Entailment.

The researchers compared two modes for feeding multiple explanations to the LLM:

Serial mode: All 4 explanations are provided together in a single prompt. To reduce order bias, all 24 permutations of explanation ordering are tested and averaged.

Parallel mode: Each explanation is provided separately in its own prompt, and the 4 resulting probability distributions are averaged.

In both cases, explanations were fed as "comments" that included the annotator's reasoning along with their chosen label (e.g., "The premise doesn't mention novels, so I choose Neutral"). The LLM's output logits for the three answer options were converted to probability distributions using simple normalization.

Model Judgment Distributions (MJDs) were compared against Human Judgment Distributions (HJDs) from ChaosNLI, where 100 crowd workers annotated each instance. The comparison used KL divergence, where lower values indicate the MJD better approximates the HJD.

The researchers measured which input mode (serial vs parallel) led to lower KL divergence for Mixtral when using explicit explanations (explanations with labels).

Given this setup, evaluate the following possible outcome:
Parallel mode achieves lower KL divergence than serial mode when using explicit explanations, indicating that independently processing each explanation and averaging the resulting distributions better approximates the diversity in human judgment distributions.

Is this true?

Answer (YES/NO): YES